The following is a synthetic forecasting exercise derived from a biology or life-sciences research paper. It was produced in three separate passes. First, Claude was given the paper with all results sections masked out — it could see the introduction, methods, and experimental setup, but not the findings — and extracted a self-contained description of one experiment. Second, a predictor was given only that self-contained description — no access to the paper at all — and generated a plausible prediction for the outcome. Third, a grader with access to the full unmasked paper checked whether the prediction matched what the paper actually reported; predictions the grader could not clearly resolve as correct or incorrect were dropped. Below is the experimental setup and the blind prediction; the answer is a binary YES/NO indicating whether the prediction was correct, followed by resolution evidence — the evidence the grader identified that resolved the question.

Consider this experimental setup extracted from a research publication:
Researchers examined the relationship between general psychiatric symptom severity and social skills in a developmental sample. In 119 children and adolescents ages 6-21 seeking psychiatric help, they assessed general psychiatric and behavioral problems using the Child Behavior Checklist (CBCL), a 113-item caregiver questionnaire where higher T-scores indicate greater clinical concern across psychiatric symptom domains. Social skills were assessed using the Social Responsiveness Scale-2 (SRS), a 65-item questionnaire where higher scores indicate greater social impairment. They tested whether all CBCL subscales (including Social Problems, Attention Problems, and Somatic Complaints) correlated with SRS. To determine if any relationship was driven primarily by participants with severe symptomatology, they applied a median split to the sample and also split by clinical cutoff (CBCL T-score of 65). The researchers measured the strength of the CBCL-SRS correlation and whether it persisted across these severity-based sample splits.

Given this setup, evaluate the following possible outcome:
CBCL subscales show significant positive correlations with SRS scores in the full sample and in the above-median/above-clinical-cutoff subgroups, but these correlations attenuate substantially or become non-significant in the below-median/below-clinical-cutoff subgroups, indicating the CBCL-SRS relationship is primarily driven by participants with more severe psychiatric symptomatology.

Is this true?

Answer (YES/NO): NO